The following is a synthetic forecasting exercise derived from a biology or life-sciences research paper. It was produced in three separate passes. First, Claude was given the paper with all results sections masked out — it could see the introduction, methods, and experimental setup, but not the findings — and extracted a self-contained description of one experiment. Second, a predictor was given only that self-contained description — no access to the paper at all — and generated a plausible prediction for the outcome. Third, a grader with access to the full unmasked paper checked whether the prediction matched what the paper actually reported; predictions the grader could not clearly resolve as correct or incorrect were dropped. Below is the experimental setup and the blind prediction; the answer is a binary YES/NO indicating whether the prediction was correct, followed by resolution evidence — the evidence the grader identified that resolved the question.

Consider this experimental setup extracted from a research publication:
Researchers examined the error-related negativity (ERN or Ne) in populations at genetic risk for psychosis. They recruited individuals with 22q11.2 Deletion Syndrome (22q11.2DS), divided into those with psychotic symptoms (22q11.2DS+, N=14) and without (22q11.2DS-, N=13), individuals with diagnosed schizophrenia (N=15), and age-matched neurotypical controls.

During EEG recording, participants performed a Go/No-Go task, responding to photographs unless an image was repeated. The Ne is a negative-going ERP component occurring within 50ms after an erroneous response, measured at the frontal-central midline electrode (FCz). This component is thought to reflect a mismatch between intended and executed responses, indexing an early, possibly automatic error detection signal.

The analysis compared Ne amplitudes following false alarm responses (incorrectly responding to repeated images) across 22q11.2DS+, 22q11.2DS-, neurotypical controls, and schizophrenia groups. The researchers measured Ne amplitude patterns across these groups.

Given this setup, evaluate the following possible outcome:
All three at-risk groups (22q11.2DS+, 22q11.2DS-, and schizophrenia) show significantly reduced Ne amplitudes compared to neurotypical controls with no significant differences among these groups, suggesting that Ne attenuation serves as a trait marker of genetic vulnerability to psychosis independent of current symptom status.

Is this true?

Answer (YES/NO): NO